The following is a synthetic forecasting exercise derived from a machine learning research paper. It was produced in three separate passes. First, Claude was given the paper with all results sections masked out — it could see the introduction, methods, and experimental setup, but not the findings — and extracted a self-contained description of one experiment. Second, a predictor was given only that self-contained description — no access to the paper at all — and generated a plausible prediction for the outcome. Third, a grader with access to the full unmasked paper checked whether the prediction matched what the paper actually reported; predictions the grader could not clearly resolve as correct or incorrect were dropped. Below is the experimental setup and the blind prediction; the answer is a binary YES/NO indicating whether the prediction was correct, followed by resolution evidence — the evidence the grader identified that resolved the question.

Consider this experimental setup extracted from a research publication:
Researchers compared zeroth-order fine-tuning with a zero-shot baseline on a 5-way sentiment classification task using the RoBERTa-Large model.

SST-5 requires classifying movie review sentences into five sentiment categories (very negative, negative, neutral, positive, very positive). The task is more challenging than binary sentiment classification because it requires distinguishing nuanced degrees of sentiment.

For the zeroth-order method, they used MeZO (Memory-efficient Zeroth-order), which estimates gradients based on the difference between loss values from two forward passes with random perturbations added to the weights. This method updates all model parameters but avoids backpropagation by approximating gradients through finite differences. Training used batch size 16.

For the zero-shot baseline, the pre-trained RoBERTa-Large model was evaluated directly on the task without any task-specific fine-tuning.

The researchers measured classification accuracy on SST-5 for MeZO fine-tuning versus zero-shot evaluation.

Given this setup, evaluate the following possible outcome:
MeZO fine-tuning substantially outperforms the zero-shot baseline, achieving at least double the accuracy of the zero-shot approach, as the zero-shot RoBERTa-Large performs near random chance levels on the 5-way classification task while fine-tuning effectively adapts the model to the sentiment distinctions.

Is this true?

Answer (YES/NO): NO